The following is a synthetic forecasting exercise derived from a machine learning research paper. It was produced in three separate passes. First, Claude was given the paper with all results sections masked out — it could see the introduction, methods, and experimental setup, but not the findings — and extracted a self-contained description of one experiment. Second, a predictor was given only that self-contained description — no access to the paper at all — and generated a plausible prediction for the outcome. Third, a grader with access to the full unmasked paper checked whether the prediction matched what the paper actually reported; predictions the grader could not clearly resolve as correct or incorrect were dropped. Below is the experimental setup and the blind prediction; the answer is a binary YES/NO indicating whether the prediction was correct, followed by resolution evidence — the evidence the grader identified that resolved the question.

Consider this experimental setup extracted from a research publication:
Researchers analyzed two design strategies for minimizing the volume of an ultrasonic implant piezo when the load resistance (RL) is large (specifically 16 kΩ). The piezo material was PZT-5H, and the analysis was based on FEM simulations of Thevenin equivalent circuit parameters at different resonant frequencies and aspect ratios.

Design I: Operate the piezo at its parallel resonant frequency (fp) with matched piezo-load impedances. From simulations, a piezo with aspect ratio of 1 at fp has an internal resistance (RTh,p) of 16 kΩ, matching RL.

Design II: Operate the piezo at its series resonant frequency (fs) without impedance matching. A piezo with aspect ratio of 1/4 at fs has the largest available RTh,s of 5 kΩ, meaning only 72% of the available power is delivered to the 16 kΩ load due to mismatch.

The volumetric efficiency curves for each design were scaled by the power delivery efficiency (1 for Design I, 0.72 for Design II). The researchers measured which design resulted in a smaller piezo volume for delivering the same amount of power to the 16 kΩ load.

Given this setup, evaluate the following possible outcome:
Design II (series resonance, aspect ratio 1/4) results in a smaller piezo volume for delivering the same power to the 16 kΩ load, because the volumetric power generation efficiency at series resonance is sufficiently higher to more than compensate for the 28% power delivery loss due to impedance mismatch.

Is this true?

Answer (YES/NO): YES